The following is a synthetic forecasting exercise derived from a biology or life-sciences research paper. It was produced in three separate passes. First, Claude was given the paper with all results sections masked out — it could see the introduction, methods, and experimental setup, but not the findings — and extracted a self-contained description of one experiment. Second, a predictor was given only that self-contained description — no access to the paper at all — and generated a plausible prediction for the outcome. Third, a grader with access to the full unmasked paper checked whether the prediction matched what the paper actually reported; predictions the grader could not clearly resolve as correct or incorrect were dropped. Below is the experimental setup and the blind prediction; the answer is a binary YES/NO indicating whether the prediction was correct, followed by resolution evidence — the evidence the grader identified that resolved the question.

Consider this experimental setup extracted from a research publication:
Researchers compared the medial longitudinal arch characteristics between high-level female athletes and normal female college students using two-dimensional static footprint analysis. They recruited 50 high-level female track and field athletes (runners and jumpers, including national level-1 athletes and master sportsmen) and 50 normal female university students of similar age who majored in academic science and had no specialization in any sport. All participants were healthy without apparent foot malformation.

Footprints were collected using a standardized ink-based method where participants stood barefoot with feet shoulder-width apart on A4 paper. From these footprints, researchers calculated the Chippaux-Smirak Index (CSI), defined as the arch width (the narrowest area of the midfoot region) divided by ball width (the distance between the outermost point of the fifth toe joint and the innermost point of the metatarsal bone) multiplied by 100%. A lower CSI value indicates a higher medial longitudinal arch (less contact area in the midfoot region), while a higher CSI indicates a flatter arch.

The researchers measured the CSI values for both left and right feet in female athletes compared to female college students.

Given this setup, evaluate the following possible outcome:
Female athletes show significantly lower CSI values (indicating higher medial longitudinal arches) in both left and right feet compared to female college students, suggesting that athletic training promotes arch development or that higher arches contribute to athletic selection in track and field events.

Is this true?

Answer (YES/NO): NO